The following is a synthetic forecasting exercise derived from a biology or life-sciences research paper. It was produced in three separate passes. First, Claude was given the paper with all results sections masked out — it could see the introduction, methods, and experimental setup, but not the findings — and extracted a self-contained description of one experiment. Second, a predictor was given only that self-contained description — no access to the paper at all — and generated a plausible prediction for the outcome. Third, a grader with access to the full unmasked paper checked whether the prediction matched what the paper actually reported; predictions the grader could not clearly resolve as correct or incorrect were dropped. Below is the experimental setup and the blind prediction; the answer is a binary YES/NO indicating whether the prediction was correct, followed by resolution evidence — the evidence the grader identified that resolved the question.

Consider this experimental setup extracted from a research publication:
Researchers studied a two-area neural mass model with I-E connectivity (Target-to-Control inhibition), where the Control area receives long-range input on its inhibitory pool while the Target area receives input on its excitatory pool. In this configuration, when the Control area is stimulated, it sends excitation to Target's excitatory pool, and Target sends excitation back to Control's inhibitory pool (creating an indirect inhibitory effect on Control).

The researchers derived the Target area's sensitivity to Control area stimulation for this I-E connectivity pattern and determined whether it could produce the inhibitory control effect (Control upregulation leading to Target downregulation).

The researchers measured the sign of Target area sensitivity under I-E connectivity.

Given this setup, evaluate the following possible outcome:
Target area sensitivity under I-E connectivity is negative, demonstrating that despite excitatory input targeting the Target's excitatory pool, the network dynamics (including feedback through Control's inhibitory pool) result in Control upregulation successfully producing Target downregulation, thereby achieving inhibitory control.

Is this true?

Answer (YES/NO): NO